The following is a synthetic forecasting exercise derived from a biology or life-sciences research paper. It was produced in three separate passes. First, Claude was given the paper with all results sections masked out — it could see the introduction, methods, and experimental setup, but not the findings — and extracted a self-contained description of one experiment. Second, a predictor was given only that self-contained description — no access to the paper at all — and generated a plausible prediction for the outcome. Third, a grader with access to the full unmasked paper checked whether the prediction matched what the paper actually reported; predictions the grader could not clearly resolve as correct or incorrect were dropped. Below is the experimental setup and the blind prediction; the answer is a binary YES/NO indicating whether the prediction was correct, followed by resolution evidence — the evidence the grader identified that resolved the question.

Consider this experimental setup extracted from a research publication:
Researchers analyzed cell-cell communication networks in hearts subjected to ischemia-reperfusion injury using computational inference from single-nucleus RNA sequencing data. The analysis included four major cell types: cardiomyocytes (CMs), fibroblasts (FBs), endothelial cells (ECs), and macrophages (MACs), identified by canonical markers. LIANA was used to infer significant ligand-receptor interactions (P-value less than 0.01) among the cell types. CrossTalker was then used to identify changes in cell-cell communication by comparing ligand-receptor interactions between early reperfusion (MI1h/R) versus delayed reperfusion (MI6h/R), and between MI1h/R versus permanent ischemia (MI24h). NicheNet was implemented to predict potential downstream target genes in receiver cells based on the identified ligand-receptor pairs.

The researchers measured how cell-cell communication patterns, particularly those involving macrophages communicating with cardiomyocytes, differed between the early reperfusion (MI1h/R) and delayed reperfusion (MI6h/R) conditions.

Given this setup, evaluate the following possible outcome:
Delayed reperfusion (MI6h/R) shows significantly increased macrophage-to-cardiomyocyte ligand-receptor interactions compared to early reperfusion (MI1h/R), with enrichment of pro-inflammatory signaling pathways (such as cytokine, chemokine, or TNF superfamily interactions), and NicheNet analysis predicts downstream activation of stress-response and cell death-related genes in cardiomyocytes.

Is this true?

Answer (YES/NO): NO